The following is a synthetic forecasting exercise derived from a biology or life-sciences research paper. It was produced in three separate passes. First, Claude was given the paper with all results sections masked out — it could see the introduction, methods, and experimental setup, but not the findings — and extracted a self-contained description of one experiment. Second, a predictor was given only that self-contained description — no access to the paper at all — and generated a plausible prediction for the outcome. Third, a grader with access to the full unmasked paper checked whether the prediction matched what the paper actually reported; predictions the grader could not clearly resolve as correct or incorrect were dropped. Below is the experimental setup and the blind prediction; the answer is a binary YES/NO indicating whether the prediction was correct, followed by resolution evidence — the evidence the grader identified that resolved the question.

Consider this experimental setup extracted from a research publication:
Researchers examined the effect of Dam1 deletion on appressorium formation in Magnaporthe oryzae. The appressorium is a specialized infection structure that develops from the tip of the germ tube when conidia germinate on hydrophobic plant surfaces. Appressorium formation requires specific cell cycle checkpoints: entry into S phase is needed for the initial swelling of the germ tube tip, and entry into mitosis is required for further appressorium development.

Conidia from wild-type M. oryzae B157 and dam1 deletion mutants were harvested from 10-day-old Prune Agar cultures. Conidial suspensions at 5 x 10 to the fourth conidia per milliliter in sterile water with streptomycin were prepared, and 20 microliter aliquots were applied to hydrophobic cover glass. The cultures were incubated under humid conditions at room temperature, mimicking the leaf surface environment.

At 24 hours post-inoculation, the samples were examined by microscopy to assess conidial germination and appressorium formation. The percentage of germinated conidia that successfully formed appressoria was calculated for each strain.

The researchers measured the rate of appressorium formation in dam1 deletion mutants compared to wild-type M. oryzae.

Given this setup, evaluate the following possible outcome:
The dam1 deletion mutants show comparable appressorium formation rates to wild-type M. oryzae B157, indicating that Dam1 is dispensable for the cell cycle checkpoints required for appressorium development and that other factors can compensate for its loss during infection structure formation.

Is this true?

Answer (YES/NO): NO